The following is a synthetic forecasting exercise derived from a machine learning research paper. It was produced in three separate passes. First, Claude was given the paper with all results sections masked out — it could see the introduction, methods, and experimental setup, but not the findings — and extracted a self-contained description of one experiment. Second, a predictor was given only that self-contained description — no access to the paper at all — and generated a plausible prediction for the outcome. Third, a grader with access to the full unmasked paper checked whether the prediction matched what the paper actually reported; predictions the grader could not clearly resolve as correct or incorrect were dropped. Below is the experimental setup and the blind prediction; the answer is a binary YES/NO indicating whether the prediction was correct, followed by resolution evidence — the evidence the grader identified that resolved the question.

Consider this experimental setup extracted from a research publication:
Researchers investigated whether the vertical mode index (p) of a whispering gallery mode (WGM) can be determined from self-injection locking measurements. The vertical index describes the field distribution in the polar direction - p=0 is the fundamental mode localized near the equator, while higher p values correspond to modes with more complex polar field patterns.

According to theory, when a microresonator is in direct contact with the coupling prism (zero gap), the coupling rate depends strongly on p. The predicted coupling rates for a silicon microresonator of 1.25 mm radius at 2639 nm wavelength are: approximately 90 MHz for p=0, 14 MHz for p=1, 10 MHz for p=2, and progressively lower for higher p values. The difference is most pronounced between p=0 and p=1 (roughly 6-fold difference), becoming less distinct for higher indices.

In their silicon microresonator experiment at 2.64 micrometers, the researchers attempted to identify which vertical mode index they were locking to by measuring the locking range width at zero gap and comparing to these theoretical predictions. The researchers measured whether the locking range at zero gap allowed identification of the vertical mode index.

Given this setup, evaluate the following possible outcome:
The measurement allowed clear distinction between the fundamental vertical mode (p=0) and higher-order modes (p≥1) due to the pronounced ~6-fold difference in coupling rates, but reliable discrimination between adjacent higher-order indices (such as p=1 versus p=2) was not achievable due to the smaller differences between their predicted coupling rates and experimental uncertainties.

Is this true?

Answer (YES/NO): NO